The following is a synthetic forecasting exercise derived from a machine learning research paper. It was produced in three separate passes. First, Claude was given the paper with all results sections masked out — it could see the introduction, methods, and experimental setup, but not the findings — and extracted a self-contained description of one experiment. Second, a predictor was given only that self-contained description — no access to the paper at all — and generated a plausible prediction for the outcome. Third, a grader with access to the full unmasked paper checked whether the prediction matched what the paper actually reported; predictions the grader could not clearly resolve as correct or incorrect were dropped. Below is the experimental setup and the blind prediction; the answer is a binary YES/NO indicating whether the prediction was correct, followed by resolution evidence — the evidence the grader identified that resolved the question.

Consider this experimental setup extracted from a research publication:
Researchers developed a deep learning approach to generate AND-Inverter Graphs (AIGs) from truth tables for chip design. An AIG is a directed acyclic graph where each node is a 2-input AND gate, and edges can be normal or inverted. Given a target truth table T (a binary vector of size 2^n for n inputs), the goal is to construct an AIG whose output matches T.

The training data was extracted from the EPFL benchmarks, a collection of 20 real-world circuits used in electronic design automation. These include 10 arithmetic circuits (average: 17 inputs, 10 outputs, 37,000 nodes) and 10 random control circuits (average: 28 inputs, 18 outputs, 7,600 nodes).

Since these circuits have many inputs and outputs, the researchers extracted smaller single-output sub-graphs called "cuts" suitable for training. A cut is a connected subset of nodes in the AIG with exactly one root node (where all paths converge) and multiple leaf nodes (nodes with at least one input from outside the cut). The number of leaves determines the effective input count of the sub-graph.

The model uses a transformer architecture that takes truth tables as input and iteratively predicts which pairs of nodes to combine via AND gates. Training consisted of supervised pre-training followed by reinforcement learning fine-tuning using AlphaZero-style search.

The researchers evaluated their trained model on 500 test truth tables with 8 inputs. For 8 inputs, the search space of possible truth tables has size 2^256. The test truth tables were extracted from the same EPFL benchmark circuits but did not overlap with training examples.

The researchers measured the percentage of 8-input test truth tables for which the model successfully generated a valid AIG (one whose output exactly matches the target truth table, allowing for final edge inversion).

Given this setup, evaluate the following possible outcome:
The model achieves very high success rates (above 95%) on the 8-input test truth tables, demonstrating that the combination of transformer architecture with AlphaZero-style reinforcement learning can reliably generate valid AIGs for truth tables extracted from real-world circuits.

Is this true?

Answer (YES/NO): YES